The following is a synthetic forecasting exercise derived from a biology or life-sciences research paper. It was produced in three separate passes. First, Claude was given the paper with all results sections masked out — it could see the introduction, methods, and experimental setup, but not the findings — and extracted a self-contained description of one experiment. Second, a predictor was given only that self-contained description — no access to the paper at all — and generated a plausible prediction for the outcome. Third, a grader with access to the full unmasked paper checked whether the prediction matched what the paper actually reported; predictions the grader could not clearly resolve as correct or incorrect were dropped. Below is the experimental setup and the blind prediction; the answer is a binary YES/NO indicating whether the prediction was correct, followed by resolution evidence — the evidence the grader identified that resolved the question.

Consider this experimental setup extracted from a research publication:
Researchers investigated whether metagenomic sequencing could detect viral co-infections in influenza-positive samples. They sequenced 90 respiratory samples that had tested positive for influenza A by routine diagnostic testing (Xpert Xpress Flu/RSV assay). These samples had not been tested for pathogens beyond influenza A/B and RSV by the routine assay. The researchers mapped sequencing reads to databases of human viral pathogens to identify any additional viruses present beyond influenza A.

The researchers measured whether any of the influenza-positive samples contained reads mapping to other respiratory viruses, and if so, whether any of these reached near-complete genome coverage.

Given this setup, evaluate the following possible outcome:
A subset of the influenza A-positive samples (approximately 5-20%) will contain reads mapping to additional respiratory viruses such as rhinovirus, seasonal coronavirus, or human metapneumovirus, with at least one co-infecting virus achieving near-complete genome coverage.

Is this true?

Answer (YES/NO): YES